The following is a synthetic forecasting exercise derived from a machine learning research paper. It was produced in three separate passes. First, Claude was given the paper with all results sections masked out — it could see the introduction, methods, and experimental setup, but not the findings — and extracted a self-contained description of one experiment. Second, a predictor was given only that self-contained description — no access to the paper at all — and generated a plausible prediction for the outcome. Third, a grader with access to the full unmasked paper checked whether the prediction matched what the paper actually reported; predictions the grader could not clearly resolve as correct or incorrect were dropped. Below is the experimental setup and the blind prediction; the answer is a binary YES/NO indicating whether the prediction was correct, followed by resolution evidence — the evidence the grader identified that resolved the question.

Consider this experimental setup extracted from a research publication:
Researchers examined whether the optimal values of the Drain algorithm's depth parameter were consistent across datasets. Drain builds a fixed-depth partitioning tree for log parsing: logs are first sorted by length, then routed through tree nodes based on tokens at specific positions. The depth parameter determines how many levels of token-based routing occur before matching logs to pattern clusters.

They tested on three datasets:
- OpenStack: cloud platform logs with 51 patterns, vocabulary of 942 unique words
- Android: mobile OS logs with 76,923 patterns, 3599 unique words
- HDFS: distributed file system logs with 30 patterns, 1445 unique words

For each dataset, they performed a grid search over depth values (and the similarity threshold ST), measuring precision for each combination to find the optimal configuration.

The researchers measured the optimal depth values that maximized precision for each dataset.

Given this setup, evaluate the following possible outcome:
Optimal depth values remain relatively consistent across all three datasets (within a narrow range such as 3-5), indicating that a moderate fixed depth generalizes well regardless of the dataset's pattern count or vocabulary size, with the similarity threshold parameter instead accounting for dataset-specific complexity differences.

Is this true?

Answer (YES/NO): NO